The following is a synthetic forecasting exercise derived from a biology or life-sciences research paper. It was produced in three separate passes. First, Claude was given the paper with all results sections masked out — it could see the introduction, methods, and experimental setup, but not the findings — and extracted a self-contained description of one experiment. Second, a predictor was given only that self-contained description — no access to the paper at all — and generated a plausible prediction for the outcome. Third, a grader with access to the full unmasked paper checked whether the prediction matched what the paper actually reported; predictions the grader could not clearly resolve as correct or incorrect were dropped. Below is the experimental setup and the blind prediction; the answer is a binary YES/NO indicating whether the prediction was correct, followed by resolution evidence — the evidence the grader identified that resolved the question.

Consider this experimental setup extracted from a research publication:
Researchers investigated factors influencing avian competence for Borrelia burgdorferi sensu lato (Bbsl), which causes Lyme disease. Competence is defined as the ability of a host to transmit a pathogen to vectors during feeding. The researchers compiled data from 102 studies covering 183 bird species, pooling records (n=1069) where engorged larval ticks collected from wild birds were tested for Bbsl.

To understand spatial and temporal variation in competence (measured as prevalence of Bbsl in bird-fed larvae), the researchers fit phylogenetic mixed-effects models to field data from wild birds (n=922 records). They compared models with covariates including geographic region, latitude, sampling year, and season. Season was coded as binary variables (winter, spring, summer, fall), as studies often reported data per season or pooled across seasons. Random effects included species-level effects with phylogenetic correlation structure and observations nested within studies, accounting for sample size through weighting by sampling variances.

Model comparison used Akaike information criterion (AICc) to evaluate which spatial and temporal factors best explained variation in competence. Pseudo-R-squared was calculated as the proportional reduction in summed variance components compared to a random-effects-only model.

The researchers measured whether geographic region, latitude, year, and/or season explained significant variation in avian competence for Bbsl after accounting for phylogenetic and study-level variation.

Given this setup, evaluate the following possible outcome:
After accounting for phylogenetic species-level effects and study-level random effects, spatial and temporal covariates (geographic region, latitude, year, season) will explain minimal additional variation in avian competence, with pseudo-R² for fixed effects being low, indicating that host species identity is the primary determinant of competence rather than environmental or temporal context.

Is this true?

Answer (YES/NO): YES